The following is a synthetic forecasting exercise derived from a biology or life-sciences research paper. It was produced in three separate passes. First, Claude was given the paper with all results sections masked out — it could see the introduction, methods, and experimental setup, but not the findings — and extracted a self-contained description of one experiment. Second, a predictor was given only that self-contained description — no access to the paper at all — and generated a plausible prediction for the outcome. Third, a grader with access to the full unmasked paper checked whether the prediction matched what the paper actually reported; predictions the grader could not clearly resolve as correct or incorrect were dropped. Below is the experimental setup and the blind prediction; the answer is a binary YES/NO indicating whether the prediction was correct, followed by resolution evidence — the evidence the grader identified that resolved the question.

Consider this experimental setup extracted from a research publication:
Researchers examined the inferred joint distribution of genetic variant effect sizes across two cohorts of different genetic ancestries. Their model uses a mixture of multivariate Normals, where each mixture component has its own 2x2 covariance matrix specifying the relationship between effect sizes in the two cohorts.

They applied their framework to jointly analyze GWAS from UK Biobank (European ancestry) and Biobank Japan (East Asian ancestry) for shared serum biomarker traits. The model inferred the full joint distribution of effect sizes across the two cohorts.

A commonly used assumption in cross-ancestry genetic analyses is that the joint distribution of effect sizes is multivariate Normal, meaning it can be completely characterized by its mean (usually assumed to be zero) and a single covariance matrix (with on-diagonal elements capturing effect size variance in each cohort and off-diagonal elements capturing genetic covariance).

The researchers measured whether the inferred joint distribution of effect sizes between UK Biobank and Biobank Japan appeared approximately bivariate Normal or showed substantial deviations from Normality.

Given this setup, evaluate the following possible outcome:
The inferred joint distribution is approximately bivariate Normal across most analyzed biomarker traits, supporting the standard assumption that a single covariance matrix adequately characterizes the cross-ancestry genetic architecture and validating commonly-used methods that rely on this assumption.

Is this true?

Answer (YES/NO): NO